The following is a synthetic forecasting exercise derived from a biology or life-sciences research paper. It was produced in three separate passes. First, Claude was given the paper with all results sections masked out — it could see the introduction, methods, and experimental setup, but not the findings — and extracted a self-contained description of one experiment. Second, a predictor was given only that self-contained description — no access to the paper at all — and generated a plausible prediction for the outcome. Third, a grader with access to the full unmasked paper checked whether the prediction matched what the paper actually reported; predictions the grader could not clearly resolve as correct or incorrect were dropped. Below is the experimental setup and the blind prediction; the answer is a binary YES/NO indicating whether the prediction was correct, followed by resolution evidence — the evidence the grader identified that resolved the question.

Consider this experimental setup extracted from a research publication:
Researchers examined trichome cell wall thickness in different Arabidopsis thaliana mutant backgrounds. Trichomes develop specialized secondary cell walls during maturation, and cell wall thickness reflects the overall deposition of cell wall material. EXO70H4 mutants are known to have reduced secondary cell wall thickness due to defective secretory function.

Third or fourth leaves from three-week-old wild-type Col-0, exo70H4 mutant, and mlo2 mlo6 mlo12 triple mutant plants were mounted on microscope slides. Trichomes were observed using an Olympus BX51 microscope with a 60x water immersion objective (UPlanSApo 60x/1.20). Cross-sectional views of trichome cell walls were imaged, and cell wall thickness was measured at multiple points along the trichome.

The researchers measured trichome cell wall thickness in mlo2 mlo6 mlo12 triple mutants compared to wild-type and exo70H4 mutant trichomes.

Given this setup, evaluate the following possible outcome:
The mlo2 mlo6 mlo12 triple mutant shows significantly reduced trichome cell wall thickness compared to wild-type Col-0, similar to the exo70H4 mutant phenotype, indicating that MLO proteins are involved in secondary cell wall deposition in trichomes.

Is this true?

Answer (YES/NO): YES